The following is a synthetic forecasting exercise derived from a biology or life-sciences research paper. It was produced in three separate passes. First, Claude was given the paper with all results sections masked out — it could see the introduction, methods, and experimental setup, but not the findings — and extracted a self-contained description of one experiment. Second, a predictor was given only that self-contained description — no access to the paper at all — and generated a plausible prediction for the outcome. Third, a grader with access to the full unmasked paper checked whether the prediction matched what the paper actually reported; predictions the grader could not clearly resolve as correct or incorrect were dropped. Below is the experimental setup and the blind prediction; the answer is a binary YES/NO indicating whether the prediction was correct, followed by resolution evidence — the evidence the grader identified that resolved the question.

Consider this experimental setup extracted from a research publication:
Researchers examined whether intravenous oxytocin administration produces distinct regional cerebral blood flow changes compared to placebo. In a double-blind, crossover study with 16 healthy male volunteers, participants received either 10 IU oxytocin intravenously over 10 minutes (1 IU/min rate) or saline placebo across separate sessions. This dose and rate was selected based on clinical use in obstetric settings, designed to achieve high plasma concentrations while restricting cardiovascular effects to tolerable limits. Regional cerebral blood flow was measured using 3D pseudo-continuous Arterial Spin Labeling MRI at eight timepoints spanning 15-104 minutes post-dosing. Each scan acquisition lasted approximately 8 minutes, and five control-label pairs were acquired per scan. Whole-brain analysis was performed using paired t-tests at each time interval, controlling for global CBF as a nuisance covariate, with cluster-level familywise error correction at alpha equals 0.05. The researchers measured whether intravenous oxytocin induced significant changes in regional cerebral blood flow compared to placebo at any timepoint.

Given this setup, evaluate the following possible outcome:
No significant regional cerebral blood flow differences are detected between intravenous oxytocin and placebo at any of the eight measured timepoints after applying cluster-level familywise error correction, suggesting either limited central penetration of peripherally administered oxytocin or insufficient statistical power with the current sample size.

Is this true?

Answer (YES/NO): NO